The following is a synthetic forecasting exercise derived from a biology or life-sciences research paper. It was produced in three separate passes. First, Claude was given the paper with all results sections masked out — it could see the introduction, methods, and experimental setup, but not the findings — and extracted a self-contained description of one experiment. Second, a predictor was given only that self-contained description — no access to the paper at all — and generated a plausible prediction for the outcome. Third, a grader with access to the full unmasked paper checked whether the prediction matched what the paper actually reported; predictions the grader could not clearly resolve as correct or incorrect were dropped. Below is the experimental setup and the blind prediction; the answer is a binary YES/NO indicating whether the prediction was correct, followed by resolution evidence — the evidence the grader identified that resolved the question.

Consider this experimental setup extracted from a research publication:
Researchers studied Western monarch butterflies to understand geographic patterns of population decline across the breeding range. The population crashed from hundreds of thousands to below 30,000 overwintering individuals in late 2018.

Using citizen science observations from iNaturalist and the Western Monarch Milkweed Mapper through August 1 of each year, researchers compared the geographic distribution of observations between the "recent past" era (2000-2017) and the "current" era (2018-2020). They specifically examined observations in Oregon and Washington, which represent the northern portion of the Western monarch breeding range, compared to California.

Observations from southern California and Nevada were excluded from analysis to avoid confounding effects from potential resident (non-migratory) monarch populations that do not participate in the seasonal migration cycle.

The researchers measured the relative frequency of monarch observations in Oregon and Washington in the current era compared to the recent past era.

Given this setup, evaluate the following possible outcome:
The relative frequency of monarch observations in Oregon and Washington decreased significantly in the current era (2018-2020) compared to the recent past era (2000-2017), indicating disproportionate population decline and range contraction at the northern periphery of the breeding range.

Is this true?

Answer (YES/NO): YES